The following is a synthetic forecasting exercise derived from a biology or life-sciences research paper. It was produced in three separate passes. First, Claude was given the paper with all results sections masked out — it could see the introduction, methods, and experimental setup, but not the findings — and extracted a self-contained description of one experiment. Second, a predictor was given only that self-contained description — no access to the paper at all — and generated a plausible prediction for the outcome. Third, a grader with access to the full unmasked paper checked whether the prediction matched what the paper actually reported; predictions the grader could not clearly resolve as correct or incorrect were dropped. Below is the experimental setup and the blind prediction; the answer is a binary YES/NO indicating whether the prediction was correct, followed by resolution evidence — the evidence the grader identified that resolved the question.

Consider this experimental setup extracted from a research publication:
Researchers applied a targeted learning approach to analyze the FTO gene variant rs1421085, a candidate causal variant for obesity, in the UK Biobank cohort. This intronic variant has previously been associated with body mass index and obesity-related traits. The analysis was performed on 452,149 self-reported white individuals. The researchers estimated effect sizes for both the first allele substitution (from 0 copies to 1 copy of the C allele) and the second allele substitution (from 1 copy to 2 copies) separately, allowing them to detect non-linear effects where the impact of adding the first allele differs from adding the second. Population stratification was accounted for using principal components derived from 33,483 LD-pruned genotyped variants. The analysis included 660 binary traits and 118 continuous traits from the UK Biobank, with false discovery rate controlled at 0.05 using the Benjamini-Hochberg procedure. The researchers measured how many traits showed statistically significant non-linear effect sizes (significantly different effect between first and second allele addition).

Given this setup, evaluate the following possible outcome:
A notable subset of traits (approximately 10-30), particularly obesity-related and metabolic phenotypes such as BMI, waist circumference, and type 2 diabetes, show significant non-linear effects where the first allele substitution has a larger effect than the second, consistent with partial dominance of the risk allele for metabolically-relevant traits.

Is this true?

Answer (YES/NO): NO